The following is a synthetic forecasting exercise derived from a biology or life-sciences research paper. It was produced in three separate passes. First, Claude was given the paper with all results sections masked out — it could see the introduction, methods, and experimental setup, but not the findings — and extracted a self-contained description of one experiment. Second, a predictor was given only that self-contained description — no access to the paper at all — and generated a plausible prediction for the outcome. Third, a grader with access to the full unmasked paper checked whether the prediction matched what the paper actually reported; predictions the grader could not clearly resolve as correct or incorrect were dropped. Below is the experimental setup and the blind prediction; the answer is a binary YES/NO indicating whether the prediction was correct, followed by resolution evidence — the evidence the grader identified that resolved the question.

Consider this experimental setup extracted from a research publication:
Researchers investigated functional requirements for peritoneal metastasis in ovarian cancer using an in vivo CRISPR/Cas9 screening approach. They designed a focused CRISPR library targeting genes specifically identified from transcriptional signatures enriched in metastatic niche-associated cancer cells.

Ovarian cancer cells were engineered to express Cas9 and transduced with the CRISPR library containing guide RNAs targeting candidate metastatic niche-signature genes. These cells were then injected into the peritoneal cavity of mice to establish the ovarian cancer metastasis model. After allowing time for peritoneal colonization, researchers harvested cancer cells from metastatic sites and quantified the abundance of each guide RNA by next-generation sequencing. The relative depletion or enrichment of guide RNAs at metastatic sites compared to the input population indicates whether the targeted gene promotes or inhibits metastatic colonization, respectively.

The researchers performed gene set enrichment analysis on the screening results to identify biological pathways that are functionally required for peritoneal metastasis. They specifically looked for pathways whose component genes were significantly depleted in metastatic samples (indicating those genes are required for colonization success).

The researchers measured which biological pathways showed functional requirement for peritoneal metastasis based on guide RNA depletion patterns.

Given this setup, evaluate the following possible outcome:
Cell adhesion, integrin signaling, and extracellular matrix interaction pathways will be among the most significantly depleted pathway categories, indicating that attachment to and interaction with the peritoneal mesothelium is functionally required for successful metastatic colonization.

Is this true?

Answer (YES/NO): NO